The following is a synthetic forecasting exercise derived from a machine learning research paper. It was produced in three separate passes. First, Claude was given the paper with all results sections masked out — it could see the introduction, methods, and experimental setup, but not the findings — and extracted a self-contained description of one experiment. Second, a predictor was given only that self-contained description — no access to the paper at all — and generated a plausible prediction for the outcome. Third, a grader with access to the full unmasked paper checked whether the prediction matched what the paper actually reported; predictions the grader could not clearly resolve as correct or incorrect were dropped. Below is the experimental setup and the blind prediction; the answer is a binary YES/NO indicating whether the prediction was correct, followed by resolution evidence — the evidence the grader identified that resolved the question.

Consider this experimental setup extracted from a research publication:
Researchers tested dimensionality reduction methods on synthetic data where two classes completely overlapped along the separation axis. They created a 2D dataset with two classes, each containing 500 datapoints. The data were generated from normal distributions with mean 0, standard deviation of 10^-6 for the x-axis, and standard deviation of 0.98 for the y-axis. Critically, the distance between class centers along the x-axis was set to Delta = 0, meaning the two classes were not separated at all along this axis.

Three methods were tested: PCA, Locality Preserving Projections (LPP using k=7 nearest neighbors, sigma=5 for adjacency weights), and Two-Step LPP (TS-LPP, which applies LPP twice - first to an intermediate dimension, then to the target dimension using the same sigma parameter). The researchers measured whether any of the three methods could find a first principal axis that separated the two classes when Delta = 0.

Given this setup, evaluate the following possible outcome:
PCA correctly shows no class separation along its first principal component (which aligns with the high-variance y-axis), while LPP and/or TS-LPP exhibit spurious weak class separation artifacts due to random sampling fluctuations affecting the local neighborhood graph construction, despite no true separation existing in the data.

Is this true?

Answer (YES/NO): NO